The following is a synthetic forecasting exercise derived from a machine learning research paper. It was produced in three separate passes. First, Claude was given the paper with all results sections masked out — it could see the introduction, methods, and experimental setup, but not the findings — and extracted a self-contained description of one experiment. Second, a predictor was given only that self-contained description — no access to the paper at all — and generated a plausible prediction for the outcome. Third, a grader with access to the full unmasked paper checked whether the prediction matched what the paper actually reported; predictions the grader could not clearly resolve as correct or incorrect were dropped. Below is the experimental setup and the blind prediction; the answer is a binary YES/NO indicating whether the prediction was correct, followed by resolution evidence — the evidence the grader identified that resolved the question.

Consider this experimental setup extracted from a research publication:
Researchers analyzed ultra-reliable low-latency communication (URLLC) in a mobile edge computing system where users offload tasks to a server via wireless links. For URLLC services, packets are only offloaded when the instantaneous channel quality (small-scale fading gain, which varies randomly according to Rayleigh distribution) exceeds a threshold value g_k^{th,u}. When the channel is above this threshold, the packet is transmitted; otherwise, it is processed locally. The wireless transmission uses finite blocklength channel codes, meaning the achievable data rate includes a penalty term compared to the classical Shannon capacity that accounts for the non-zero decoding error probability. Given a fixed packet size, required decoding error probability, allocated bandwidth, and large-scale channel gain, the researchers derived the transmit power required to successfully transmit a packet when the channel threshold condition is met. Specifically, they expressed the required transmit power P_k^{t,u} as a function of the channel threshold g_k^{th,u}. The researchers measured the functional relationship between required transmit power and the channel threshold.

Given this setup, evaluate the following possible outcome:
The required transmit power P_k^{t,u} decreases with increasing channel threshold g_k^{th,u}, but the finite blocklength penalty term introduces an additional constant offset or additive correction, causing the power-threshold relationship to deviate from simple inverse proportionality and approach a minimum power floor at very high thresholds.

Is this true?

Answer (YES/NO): NO